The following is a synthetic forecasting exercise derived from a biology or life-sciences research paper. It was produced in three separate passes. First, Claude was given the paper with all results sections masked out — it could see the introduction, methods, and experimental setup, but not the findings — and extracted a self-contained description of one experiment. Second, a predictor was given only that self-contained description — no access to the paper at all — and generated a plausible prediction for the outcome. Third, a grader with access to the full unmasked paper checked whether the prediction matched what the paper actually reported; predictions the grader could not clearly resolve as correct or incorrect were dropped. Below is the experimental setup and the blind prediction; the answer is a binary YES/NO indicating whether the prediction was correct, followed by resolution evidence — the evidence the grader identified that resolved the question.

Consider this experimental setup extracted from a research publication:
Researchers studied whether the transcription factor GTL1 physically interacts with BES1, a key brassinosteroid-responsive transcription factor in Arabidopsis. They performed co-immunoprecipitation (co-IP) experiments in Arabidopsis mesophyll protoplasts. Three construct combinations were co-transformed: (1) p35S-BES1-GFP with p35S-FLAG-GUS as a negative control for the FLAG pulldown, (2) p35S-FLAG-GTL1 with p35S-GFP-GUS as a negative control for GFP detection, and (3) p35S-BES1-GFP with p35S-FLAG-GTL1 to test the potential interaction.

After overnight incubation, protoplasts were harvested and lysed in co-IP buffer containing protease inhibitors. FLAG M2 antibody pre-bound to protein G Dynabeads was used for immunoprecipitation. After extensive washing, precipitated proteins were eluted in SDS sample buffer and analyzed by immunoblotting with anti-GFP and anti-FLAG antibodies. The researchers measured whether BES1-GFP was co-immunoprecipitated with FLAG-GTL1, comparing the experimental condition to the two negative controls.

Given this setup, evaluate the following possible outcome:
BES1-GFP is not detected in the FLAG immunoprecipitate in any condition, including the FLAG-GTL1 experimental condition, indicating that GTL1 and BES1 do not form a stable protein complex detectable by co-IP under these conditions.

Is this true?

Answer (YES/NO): NO